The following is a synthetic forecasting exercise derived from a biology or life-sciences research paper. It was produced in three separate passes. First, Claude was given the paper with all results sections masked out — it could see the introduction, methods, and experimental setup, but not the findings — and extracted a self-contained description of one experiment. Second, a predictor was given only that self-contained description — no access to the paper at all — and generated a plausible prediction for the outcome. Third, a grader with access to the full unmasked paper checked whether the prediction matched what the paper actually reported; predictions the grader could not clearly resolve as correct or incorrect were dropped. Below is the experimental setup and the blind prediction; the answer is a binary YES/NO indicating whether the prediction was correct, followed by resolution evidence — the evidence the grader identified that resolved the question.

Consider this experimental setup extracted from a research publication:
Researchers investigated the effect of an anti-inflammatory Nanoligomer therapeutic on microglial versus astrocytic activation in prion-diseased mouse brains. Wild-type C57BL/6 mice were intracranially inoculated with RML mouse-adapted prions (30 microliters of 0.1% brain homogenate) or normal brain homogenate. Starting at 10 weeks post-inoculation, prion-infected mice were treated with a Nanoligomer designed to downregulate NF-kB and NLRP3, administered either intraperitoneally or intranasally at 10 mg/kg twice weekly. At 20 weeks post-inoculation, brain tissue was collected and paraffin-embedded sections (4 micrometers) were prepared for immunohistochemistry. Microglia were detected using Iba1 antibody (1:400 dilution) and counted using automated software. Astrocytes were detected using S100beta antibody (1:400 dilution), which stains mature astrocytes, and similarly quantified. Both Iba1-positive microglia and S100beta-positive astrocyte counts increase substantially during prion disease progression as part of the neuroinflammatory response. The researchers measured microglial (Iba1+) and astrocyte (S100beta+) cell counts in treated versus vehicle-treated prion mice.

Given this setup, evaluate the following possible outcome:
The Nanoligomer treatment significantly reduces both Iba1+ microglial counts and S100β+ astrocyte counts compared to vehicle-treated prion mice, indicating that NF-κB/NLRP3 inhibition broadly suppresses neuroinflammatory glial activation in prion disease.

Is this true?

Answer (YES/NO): NO